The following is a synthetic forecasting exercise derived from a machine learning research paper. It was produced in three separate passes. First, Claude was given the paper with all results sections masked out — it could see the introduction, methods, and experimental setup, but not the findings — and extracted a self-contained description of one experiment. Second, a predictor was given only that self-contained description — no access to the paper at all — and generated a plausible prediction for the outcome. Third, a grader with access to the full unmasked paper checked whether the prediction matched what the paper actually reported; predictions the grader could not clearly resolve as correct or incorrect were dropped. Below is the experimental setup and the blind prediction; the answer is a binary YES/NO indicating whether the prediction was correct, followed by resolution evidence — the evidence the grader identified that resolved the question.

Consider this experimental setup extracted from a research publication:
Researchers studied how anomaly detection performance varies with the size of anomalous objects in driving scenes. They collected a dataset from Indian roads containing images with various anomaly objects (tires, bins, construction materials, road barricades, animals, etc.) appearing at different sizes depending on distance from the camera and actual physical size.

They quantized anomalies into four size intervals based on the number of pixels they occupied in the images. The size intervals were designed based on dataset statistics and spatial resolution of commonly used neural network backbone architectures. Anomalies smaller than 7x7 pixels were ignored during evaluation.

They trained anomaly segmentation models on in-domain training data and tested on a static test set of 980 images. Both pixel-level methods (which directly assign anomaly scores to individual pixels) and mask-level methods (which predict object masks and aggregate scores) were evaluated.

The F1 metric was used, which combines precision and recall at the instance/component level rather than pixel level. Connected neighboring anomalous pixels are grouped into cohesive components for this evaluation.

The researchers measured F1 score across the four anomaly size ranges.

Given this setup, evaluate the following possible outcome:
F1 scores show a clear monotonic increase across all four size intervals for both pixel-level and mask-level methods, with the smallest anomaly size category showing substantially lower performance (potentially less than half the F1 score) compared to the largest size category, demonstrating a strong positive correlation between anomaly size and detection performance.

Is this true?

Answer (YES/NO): NO